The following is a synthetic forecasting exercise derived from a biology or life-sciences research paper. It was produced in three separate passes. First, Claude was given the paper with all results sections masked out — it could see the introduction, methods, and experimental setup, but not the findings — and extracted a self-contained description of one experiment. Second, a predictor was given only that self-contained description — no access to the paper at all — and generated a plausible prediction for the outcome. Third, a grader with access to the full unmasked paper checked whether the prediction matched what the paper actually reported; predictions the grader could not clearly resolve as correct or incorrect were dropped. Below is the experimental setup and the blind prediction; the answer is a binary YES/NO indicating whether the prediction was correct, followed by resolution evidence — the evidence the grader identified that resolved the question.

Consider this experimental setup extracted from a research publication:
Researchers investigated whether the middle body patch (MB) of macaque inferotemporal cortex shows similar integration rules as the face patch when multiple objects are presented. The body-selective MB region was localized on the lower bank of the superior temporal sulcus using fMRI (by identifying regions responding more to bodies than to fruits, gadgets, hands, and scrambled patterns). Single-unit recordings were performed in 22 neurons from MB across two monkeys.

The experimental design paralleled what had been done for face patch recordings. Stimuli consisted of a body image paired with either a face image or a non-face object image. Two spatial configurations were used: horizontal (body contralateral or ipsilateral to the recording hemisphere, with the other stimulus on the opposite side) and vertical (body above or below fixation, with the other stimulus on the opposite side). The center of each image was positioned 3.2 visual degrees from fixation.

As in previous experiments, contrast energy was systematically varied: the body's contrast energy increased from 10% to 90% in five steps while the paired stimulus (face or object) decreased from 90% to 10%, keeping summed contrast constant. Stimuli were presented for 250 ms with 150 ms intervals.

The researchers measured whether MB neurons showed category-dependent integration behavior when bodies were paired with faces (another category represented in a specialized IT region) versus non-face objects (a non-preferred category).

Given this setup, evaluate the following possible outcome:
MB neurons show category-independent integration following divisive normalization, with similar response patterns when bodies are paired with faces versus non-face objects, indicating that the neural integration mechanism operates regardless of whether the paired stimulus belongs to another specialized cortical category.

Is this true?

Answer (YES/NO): YES